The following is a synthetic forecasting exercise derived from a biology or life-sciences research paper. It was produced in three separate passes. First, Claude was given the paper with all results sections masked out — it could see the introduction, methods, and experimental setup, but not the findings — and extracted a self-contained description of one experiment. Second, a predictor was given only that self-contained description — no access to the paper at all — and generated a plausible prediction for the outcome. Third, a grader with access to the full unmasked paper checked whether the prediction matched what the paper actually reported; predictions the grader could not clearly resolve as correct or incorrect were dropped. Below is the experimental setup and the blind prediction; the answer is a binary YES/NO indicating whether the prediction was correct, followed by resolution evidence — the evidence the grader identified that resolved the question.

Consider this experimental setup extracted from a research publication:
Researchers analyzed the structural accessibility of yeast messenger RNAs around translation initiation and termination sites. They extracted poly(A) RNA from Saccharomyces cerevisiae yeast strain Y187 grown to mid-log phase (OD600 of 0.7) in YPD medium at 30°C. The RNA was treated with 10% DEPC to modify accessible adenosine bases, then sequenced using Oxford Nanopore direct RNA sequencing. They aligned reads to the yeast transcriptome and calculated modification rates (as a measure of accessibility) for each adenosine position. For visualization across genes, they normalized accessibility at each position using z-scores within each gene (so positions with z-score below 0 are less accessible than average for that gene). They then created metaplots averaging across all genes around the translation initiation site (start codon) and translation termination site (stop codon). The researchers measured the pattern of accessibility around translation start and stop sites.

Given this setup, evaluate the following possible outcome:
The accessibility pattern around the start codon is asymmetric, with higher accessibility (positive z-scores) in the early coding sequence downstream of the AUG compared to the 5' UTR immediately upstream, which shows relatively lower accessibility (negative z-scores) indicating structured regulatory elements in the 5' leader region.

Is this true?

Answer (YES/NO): NO